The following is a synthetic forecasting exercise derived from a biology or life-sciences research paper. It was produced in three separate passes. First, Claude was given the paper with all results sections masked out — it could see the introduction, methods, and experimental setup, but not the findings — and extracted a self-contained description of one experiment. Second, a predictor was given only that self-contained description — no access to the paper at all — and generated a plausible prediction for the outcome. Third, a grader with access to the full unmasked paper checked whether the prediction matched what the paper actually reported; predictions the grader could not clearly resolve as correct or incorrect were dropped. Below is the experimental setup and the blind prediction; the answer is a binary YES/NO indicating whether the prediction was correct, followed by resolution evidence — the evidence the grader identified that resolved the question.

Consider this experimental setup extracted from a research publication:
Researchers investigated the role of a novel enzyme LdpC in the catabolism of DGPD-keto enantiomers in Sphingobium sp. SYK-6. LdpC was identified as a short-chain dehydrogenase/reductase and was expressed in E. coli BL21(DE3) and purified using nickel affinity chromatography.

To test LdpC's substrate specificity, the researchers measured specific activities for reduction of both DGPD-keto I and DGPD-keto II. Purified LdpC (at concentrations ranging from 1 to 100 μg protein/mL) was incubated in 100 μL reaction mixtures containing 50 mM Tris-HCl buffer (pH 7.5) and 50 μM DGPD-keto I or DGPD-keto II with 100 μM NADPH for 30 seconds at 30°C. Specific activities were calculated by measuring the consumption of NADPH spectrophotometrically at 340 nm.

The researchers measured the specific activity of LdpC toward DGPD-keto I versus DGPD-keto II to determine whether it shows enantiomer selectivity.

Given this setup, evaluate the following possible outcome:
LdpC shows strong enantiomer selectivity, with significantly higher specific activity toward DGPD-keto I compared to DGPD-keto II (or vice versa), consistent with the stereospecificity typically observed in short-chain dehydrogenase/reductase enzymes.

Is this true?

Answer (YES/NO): YES